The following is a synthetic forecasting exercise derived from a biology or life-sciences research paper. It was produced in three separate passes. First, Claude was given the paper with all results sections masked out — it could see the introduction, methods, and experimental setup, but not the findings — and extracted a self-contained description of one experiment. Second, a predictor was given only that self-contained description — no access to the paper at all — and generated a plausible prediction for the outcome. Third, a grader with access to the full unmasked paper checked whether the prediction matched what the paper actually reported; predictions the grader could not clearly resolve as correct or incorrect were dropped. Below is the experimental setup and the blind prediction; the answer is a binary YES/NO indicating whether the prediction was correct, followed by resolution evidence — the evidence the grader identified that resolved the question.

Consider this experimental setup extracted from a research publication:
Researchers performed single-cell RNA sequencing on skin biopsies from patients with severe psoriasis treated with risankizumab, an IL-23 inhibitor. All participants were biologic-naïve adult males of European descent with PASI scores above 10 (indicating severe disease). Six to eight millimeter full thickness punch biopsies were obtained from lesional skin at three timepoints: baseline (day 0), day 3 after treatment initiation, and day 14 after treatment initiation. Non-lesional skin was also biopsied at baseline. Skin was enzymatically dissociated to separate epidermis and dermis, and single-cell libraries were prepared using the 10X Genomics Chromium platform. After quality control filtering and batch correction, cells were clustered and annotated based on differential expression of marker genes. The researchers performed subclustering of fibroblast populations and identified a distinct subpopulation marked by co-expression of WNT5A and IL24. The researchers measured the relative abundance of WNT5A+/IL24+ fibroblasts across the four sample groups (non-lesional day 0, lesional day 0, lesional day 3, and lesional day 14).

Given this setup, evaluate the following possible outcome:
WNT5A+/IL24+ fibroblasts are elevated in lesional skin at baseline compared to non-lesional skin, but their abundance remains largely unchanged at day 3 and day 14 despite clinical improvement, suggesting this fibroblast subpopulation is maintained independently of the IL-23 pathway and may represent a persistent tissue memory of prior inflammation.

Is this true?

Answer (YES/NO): NO